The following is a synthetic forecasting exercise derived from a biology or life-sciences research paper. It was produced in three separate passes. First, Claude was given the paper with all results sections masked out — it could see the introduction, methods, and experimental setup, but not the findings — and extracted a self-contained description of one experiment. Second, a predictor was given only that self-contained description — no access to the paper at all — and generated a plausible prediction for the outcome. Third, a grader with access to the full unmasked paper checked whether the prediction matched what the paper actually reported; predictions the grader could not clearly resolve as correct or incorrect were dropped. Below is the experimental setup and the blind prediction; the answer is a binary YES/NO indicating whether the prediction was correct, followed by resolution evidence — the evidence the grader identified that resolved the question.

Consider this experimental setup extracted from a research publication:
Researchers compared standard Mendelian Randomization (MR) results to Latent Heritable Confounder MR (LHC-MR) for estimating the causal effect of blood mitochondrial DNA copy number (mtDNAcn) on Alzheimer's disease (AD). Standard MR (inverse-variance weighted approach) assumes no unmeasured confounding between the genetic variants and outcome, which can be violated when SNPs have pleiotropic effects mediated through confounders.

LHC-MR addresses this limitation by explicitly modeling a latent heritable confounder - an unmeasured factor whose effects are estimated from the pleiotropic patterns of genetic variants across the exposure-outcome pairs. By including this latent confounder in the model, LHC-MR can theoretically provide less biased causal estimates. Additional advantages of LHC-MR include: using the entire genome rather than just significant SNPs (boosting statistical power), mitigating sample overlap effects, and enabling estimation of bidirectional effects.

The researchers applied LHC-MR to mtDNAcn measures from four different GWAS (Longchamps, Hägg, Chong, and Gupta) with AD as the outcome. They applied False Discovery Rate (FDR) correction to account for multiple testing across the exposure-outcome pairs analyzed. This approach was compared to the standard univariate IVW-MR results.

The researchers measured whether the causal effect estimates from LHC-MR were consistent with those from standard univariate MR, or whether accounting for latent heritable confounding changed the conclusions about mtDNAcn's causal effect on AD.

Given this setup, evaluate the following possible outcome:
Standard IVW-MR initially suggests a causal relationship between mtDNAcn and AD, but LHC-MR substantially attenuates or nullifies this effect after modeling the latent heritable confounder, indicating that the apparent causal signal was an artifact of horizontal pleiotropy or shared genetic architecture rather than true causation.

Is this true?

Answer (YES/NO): NO